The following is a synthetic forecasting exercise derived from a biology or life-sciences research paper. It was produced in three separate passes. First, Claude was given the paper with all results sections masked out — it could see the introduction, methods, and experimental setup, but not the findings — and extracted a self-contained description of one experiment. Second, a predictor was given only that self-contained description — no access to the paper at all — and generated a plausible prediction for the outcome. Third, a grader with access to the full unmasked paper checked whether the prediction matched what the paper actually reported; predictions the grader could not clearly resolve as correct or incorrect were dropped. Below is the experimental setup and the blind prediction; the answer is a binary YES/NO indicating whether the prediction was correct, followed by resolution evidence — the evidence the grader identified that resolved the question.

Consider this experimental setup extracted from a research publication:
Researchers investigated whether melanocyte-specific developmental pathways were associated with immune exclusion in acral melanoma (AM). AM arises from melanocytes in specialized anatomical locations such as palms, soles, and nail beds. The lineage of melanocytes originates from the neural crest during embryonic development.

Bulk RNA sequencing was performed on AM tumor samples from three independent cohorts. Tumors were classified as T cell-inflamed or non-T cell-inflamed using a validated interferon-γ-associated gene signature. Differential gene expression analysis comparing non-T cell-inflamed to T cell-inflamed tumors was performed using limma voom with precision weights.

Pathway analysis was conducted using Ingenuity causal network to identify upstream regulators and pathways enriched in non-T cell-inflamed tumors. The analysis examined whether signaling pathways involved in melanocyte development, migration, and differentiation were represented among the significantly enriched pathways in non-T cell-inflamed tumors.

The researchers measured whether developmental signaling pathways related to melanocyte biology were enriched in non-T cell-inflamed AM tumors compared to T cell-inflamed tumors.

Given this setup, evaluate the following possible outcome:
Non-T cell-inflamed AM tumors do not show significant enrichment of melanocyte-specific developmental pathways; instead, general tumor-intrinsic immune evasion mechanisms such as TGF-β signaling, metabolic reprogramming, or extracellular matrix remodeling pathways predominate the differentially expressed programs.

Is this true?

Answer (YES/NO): NO